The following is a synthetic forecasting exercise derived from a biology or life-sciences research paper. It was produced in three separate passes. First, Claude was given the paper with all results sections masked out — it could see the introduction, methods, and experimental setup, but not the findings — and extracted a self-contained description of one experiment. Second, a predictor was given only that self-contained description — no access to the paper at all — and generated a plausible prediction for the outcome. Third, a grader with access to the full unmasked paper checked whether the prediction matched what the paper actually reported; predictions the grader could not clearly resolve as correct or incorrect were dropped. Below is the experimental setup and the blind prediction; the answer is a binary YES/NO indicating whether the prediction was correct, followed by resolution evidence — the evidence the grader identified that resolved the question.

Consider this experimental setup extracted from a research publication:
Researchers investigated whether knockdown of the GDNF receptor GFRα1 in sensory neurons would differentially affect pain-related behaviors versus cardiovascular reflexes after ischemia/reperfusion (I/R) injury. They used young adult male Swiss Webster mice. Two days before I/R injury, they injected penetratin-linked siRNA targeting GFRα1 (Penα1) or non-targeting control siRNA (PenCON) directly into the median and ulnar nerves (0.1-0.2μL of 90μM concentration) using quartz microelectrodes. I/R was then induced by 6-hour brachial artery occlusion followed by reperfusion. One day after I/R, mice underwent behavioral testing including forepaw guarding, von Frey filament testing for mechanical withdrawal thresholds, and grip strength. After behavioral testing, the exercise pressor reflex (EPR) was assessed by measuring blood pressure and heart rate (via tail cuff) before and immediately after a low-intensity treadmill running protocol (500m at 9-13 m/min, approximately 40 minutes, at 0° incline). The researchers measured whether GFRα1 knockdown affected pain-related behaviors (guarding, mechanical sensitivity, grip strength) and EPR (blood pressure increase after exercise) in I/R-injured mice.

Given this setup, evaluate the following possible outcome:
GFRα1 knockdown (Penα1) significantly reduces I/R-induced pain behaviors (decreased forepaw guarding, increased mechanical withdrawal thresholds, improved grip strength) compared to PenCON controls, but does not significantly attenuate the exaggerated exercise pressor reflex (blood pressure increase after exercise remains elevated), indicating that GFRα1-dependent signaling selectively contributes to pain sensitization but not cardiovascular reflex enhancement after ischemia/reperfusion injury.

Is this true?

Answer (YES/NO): NO